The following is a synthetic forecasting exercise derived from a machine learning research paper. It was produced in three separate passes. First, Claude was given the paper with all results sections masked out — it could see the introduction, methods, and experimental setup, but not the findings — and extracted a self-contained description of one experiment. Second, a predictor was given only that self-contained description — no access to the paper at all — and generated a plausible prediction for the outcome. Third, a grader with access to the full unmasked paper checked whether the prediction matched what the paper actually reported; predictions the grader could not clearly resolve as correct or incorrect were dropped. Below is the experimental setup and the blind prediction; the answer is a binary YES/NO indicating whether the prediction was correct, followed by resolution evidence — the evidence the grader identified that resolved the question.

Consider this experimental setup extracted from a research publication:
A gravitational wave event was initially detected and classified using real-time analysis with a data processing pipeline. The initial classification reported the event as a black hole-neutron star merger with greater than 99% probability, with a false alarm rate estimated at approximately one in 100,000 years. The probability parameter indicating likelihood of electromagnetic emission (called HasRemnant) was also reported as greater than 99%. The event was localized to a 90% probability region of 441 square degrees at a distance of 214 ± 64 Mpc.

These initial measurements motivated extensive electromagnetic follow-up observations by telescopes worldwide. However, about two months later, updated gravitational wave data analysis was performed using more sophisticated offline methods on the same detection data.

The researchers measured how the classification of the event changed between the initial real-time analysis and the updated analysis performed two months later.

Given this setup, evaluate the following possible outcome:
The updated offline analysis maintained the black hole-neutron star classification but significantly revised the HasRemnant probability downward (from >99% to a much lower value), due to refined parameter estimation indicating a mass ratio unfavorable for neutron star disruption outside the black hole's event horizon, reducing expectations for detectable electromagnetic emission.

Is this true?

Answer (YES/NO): NO